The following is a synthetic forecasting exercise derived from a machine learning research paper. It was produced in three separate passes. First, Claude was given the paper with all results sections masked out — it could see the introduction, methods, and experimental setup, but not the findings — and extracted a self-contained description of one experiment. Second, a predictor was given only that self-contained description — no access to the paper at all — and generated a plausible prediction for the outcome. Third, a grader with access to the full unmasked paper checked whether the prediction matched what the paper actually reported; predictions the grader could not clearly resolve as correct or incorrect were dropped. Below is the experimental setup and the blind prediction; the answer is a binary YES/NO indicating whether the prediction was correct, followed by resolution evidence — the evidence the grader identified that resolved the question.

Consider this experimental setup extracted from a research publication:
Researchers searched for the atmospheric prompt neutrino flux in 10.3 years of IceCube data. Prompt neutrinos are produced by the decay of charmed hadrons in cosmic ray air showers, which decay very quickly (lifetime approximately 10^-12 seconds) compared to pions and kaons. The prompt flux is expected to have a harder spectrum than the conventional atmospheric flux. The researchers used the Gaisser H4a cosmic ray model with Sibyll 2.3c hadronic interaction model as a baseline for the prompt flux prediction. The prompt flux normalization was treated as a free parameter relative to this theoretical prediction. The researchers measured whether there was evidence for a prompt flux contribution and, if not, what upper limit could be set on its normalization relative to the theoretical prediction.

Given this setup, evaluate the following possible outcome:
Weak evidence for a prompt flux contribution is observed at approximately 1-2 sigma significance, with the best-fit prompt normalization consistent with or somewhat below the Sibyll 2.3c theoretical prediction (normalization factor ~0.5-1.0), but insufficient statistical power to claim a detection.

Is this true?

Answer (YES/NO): NO